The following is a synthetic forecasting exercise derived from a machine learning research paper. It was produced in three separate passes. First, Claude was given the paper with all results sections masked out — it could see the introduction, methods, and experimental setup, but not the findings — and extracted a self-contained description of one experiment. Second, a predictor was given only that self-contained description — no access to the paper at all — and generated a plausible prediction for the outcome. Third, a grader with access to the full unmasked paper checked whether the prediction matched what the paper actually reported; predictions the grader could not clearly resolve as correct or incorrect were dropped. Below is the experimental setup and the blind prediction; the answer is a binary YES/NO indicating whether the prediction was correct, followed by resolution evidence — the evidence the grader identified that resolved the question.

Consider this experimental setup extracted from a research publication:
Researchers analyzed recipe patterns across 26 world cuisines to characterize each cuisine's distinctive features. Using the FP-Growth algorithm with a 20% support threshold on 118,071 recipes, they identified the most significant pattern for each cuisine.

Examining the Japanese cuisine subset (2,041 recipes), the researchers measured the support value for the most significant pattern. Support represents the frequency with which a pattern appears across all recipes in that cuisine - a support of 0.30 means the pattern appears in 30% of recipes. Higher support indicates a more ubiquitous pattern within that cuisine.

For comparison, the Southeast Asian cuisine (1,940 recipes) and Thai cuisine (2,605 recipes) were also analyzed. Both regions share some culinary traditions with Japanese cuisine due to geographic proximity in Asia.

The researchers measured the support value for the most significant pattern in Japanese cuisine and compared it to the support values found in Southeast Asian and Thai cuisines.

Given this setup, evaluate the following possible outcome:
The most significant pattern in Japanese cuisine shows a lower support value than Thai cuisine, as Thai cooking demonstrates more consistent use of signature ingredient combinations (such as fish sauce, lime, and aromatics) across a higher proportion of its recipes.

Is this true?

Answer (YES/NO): NO